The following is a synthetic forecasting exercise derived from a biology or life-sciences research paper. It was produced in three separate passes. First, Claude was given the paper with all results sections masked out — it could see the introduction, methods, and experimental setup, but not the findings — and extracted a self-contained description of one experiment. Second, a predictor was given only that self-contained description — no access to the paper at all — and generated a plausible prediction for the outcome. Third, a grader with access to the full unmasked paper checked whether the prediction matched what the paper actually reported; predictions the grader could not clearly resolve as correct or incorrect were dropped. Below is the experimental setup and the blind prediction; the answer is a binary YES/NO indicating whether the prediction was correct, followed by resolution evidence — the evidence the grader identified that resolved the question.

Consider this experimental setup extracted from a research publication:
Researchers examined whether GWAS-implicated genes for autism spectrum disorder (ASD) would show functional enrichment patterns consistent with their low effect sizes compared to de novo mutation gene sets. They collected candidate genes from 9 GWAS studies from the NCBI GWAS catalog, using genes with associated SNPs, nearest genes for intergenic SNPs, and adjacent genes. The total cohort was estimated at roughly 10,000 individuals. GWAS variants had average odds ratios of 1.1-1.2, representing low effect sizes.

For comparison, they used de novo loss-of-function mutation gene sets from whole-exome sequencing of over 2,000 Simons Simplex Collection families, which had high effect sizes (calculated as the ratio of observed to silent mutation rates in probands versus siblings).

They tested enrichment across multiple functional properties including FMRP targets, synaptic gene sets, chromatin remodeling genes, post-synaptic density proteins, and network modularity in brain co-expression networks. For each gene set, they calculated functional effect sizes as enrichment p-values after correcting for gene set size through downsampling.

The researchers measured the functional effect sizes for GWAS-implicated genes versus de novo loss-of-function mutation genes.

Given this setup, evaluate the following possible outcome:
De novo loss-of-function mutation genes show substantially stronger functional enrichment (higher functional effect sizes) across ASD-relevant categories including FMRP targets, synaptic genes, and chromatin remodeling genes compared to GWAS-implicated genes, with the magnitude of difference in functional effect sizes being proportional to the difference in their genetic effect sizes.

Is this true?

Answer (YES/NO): NO